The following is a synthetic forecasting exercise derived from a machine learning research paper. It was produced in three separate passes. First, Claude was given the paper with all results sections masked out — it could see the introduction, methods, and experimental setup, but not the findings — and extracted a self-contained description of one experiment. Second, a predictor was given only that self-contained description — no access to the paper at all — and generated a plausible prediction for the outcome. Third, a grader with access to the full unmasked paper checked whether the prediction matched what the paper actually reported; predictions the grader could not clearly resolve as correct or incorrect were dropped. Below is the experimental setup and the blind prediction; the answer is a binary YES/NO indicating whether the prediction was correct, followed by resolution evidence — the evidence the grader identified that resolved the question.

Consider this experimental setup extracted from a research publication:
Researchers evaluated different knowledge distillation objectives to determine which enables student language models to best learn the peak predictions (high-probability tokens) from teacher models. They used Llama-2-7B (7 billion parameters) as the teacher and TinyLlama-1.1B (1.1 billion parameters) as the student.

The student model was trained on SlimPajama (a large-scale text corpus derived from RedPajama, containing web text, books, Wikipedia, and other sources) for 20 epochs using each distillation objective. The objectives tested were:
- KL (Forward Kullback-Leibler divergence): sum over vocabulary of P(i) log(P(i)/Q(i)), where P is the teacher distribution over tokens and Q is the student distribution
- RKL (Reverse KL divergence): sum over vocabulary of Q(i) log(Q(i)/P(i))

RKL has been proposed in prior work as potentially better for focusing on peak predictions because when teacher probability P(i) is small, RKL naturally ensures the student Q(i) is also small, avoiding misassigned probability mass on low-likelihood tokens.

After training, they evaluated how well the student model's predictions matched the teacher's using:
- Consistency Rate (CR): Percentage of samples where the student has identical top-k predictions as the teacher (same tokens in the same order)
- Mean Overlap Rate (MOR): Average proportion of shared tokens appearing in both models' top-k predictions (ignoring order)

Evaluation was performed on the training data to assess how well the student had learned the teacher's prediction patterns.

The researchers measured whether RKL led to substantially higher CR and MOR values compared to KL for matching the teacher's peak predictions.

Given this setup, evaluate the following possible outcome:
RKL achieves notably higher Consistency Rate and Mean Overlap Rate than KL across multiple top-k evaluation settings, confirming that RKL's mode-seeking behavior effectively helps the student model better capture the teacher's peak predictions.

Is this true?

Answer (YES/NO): NO